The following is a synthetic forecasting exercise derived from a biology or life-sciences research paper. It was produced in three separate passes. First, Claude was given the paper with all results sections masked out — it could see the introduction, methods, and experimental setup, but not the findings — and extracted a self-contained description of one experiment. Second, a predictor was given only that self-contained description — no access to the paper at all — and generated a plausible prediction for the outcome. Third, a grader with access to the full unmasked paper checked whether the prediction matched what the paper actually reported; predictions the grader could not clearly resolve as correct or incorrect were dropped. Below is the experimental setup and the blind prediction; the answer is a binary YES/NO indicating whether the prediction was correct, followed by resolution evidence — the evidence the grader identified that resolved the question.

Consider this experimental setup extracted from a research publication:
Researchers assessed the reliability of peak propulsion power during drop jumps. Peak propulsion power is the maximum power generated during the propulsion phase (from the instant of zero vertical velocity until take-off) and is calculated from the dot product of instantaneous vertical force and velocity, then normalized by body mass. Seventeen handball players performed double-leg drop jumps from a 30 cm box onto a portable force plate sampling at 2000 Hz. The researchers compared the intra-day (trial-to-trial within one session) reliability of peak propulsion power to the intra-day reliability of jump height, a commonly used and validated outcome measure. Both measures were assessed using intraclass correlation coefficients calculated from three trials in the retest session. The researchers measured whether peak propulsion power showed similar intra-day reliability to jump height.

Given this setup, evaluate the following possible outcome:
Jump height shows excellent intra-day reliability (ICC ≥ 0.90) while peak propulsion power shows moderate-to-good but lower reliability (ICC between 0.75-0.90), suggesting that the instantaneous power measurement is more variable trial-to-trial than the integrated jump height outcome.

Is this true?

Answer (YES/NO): NO